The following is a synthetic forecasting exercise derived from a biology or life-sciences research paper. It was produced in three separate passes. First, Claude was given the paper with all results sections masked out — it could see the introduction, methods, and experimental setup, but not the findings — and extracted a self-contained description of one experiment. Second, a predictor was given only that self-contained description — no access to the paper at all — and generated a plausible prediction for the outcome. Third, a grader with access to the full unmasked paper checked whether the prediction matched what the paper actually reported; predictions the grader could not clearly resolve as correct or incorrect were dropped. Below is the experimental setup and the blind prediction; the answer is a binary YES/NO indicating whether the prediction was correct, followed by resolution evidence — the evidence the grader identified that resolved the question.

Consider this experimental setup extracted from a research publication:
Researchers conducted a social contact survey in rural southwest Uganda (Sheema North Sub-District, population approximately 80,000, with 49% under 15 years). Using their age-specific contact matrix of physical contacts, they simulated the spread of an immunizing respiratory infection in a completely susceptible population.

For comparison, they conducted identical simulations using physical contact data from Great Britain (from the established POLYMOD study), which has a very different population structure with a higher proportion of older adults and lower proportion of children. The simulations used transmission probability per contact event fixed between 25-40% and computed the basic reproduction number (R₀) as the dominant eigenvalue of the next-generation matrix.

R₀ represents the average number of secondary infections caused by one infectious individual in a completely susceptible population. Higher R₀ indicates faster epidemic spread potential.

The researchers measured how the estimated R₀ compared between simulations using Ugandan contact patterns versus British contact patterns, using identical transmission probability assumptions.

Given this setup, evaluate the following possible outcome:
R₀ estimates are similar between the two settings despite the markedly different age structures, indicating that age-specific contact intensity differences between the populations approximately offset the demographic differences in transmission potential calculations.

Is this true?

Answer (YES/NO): YES